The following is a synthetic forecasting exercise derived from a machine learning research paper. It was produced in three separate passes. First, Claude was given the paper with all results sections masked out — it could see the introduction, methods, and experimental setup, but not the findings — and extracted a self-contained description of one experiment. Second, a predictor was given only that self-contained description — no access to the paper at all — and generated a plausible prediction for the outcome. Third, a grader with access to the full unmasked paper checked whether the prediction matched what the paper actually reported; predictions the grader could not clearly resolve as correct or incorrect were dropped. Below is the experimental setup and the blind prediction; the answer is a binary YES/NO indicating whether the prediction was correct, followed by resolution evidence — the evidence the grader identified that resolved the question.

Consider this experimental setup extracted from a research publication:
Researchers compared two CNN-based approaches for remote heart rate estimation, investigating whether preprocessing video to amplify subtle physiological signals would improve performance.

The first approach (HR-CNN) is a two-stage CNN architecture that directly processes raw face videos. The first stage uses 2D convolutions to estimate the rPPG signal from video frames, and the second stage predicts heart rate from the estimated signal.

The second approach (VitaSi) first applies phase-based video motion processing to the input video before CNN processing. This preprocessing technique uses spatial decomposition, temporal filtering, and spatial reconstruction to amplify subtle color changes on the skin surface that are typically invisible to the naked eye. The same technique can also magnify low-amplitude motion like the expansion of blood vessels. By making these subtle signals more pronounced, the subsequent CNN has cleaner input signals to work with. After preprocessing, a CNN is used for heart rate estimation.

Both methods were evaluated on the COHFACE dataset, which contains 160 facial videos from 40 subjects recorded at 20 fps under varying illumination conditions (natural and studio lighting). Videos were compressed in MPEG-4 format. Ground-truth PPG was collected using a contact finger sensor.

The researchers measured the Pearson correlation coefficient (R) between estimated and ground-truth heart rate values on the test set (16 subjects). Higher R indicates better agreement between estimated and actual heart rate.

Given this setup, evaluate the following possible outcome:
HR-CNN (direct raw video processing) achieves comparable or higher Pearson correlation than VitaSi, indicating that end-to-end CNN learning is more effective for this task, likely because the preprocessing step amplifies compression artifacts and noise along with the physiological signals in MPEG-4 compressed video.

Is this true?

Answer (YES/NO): NO